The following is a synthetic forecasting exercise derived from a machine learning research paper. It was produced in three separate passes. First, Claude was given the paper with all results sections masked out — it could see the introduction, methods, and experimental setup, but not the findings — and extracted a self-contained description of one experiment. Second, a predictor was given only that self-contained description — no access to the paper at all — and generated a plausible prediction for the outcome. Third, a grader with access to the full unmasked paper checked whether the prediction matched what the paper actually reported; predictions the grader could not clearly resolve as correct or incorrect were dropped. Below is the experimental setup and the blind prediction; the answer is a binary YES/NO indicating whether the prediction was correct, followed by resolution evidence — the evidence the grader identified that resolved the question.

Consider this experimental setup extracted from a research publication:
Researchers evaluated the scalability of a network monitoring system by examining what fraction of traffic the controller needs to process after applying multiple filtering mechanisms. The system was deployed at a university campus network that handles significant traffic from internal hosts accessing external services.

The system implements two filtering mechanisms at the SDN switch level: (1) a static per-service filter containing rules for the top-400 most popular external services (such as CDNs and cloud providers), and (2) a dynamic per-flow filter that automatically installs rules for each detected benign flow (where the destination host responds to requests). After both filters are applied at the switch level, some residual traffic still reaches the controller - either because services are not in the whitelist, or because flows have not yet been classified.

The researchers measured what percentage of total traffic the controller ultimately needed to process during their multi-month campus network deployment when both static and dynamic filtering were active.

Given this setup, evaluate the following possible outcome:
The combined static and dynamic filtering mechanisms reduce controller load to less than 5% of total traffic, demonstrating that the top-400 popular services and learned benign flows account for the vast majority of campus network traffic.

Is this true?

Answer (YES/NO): YES